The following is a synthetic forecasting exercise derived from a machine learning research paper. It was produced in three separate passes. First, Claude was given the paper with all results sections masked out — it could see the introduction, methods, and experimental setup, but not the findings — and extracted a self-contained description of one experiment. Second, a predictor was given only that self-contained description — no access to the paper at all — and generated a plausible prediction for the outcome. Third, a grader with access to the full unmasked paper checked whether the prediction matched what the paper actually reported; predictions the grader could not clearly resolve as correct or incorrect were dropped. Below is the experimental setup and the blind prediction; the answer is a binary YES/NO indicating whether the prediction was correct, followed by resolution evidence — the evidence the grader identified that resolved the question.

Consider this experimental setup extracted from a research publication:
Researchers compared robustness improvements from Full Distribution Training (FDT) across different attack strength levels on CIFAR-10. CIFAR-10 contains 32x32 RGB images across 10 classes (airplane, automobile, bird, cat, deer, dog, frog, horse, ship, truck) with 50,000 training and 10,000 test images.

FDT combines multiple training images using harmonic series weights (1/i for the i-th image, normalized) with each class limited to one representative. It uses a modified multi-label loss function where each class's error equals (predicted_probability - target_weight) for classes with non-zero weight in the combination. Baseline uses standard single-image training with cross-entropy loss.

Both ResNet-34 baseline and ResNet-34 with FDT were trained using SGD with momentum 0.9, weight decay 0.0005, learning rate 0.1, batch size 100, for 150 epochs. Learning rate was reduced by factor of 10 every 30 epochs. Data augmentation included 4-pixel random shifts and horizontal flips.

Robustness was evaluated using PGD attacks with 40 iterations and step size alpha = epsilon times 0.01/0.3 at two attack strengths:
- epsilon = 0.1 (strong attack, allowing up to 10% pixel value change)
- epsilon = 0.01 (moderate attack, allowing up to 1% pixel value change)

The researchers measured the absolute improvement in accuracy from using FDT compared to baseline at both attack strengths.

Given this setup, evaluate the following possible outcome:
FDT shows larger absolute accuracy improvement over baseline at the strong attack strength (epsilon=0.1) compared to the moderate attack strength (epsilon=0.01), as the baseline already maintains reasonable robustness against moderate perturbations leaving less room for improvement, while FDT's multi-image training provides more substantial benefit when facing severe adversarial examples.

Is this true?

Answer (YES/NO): NO